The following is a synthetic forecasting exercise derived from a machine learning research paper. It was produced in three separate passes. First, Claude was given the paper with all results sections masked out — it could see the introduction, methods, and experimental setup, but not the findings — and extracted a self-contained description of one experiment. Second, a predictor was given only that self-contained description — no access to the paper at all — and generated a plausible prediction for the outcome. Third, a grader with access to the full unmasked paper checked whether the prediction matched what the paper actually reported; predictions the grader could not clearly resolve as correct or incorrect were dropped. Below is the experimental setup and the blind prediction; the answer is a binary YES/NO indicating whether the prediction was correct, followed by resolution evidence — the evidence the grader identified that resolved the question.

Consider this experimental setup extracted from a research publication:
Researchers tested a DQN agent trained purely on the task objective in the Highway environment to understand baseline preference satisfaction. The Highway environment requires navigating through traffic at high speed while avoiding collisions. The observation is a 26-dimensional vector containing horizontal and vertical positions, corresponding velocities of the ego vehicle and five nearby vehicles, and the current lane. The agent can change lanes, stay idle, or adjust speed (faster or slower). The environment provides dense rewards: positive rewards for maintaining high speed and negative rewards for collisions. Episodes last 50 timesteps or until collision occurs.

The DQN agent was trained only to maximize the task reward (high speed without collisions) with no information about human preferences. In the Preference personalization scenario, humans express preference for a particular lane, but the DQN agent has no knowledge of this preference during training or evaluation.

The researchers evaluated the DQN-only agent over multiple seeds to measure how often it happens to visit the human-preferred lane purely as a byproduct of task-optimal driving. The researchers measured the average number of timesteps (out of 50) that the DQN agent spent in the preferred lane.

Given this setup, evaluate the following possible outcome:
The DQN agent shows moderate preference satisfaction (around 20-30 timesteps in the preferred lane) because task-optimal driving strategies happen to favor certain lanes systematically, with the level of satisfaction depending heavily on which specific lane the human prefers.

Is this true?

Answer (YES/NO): NO